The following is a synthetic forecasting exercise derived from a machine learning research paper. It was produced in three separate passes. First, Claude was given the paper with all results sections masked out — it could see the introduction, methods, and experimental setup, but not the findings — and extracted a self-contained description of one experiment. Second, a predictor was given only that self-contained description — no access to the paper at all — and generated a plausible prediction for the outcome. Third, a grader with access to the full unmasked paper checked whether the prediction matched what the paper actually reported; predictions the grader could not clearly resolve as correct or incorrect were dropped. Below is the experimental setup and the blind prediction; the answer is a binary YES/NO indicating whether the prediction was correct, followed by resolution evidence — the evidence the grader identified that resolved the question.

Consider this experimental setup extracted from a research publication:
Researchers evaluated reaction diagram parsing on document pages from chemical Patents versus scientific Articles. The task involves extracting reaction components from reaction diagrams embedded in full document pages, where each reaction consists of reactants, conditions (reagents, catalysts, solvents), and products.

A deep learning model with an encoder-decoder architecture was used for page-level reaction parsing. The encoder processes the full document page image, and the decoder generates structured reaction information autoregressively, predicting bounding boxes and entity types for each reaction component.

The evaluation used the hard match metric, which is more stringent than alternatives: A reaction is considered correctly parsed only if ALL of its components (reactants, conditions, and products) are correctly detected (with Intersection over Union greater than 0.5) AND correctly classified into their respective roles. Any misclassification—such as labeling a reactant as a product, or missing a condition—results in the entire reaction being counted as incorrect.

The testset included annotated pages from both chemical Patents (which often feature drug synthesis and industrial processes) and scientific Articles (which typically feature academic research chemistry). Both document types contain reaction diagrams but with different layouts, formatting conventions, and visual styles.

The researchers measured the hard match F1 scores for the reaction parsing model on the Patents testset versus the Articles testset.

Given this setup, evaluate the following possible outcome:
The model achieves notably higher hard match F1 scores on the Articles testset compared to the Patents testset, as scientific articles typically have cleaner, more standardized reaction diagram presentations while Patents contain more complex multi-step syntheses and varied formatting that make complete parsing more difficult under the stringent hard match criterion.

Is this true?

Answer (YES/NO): NO